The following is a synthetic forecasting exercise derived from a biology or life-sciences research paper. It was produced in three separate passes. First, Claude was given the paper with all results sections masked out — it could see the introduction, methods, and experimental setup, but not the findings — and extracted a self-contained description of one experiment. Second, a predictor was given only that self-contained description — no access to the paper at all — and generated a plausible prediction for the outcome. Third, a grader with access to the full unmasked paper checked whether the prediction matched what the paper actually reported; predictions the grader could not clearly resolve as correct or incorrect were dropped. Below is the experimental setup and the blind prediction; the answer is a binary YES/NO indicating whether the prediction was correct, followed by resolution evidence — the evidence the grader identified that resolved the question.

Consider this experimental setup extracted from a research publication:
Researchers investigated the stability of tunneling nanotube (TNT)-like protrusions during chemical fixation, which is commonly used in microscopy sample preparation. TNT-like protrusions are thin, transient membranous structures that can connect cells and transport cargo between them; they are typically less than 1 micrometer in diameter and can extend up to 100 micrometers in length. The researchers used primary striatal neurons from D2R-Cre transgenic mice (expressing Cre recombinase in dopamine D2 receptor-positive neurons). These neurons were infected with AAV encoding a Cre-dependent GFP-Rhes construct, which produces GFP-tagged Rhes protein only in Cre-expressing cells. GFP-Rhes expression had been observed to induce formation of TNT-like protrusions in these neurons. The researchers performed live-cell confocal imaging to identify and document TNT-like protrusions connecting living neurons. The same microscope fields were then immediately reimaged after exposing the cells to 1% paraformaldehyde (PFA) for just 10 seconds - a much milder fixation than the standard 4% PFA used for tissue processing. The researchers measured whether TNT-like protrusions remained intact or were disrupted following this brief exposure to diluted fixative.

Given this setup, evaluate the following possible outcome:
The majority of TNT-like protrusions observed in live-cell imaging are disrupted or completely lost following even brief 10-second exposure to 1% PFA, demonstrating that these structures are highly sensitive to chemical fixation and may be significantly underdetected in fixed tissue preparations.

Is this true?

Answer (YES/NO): YES